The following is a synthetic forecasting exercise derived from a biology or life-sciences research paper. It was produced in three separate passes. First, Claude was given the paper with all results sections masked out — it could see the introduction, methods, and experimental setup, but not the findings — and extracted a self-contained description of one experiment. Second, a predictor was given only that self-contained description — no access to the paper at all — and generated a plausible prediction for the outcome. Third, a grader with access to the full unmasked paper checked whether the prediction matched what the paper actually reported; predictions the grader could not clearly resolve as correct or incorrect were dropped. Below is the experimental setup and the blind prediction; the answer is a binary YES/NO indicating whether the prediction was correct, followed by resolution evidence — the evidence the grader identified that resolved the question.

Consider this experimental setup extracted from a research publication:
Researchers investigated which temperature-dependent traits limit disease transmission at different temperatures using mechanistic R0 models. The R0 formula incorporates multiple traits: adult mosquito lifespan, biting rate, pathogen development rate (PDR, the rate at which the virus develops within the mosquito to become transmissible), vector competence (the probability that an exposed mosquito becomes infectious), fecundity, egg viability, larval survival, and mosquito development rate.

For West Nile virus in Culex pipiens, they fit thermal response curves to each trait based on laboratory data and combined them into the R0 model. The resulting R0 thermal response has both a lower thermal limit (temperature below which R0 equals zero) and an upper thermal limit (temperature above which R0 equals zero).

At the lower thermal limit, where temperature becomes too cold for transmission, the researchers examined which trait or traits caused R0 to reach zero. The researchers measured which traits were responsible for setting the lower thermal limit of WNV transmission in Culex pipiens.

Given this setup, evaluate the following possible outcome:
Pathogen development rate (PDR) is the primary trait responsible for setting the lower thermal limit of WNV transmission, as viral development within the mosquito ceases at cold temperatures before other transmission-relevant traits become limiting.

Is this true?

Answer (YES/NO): NO